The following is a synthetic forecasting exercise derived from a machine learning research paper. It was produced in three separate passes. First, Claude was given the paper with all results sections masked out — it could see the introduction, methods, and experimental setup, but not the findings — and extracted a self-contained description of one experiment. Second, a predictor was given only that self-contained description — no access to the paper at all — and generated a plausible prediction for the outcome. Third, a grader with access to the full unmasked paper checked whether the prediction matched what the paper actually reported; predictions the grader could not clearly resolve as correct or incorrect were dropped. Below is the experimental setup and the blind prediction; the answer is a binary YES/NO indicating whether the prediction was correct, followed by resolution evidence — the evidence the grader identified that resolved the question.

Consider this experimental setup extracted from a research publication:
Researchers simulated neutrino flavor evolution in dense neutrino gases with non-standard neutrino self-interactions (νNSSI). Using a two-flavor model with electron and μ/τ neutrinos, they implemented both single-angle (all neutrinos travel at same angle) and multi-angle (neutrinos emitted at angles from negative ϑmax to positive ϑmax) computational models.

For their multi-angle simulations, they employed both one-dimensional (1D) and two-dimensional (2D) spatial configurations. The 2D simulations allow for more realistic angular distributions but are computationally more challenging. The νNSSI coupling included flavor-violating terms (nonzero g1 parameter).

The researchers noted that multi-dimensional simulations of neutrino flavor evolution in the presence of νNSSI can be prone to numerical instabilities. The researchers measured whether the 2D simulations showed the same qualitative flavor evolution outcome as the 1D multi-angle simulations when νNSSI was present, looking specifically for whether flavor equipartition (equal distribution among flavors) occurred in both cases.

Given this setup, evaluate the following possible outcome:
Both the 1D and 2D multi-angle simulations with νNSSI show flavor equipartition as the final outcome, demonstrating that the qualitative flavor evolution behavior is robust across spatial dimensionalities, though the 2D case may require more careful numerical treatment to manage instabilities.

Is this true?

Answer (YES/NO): YES